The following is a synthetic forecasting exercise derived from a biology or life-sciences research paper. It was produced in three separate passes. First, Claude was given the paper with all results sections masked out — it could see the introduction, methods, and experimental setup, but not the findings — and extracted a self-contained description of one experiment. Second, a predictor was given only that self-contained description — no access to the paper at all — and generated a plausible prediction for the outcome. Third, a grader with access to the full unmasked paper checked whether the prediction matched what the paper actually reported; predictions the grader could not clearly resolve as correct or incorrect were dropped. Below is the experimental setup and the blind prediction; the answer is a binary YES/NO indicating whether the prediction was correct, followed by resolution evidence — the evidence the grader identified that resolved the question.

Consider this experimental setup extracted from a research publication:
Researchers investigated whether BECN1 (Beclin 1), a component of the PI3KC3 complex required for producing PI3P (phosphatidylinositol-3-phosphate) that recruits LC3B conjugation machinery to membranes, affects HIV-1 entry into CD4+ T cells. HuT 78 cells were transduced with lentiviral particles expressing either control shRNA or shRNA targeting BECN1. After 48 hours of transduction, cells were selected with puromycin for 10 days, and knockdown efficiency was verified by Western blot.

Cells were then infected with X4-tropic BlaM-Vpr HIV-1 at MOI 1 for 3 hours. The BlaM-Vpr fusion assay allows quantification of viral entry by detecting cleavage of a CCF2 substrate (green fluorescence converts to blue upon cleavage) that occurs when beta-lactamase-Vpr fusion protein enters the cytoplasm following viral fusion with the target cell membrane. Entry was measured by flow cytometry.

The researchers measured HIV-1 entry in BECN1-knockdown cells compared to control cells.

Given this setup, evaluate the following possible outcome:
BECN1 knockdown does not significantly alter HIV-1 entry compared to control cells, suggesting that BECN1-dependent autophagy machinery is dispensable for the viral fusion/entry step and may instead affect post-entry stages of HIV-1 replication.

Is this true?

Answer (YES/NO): NO